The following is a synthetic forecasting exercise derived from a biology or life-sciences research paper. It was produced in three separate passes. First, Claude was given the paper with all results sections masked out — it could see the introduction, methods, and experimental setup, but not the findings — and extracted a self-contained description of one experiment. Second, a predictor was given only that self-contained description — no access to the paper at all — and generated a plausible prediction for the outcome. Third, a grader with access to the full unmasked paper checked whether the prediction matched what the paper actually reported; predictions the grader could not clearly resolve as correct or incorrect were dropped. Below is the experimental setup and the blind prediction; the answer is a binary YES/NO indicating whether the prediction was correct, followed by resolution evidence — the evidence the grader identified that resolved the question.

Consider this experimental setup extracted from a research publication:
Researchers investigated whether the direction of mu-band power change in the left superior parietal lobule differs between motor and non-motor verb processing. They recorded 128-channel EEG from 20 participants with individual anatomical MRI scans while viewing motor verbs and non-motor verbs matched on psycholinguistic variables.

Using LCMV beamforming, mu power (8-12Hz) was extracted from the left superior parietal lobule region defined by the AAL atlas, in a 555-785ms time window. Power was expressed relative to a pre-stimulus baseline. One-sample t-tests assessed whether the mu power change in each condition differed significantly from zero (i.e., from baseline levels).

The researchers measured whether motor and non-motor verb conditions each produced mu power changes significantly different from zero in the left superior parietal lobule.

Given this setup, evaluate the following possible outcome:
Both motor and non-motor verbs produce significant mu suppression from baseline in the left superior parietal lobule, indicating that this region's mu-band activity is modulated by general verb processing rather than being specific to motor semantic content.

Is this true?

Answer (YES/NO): NO